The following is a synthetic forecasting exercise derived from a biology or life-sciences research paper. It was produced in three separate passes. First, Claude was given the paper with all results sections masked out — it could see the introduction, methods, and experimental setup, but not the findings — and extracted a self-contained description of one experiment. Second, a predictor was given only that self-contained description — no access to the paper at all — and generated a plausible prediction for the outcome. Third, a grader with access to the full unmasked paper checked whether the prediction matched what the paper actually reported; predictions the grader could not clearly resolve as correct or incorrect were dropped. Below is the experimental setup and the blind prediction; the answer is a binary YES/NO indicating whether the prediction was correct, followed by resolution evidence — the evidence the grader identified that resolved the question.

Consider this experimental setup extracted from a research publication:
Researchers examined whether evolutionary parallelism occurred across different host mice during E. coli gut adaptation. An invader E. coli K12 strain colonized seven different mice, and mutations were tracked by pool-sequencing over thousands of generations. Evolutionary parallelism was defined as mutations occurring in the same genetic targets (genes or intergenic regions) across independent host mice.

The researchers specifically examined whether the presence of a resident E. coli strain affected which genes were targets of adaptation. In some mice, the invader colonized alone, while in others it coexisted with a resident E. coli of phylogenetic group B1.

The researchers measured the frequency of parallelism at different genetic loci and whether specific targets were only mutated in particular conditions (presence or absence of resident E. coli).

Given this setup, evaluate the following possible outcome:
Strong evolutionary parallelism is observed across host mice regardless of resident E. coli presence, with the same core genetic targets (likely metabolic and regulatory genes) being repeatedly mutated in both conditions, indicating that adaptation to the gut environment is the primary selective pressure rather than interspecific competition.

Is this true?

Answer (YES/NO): NO